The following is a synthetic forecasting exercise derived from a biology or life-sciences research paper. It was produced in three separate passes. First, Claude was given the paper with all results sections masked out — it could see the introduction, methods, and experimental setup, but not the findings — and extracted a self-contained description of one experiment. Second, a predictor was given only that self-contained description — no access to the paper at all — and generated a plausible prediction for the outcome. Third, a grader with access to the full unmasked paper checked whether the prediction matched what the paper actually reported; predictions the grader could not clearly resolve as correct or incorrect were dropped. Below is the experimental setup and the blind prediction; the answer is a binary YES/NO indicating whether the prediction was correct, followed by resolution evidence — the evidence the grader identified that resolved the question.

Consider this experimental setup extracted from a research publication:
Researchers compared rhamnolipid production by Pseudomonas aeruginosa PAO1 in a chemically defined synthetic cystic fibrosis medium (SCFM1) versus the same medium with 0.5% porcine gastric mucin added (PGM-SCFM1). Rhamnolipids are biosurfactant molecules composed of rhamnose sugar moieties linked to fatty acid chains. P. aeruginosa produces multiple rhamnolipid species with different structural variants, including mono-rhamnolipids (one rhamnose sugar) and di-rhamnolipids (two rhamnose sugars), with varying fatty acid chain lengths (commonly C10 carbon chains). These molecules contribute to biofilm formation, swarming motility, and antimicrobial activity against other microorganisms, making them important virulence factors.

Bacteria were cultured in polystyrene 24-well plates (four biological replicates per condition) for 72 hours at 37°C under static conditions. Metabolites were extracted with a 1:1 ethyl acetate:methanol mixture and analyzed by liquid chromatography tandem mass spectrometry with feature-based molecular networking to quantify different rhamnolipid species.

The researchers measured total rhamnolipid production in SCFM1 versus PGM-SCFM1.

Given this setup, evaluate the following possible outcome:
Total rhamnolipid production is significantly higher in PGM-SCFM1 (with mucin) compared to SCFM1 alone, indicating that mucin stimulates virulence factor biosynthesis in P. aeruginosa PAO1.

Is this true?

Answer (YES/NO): NO